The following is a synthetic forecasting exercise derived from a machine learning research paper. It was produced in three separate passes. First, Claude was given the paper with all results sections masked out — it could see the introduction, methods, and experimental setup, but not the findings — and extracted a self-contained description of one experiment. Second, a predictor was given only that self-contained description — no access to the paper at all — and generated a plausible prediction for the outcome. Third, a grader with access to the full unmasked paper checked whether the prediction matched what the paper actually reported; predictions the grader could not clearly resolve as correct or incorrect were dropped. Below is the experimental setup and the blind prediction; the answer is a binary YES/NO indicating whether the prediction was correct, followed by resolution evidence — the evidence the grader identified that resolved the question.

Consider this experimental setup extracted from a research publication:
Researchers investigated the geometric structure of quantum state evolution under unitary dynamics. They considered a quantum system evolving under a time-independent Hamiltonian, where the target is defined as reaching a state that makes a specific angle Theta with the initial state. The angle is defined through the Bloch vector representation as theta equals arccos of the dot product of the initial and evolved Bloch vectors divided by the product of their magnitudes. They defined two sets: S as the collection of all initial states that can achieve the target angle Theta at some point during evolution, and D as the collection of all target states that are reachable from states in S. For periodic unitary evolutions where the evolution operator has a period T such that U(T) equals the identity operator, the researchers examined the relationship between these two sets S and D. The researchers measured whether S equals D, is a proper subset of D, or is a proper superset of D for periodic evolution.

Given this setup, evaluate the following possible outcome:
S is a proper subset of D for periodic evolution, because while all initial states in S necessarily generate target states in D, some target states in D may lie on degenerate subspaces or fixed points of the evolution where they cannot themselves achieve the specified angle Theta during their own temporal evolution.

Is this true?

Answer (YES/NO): NO